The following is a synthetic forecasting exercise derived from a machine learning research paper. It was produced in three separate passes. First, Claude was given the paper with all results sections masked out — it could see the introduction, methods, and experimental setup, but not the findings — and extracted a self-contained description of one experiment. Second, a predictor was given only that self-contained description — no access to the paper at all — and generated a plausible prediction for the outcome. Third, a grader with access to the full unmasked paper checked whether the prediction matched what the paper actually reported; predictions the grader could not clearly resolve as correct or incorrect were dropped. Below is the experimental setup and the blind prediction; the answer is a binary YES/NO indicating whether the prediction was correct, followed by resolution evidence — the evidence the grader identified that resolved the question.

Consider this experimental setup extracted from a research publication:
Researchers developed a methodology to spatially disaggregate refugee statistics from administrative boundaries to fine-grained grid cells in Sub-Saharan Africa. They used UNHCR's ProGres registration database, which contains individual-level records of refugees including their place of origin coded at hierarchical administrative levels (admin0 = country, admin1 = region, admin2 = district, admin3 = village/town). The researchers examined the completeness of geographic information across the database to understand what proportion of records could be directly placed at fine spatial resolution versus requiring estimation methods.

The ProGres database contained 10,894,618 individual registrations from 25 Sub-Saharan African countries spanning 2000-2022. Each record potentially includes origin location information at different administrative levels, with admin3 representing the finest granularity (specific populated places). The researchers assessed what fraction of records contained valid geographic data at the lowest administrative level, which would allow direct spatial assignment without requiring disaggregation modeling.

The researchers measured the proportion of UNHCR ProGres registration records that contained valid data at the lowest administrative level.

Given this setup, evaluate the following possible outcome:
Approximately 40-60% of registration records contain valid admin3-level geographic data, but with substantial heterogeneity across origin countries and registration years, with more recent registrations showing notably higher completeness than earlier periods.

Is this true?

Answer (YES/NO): NO